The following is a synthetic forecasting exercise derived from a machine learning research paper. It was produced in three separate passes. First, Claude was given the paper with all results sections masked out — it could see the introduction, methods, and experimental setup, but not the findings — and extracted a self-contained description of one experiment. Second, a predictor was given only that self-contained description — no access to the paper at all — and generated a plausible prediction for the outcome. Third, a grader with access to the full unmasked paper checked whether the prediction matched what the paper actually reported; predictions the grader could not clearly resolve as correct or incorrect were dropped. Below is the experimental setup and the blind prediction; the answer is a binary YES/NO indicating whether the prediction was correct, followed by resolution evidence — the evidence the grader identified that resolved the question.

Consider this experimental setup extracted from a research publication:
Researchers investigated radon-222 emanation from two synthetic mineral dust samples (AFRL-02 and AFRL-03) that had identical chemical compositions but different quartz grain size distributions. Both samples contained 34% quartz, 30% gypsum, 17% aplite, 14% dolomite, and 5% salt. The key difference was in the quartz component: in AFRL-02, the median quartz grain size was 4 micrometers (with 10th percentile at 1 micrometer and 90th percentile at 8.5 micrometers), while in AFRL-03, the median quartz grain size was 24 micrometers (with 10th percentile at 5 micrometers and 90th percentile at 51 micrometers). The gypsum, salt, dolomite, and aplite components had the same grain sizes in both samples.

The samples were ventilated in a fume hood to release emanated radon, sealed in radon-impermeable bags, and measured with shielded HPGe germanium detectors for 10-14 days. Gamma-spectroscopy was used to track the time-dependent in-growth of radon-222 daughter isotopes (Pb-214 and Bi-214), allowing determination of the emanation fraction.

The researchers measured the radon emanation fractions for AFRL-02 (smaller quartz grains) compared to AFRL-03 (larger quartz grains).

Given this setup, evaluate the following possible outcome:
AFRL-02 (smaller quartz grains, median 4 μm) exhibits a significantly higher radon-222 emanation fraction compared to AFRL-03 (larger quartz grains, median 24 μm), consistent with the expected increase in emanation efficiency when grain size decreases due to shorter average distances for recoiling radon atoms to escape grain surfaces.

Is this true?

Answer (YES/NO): NO